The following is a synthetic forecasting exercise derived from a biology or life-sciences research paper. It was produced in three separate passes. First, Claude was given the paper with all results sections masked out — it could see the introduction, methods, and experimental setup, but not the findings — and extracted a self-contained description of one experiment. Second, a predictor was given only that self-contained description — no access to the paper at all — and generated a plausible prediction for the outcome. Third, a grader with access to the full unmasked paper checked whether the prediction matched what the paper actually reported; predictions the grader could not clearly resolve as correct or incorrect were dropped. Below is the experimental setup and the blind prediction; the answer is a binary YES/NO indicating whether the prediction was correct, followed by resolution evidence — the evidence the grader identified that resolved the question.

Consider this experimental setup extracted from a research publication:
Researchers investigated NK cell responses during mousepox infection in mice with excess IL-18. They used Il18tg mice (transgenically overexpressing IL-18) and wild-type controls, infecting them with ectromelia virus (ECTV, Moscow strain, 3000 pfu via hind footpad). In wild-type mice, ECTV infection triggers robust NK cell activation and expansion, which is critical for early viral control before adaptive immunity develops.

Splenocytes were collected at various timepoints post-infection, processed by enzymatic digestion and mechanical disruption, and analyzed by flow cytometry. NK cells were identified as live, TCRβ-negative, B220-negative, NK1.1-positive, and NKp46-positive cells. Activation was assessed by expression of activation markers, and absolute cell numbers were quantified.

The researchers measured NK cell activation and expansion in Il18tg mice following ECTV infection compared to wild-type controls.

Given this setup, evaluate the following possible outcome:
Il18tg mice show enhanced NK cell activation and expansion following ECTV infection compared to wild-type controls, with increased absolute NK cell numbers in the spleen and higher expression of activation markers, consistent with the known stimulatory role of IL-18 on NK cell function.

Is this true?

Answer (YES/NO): NO